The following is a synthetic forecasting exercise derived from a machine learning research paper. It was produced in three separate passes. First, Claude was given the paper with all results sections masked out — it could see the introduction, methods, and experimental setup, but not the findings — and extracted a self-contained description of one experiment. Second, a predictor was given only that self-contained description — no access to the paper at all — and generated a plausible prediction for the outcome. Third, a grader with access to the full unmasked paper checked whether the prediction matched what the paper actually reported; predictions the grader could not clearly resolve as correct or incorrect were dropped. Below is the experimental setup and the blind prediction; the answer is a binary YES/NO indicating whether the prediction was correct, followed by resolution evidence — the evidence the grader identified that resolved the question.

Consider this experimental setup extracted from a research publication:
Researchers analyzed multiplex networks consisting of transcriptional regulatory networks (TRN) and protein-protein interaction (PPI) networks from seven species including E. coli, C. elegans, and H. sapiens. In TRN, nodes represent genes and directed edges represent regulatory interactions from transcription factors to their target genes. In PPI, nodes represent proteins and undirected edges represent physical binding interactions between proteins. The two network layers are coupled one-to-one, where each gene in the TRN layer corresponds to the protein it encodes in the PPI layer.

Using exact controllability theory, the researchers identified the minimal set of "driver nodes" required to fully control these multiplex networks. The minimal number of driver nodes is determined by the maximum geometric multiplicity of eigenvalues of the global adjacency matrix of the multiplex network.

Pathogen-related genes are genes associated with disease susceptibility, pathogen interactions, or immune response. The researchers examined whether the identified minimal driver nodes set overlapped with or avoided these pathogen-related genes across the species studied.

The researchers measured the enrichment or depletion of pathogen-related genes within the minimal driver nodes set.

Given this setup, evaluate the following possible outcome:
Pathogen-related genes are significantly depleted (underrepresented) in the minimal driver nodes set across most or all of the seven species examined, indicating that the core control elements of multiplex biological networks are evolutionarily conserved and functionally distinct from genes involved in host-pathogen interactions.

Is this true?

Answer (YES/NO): YES